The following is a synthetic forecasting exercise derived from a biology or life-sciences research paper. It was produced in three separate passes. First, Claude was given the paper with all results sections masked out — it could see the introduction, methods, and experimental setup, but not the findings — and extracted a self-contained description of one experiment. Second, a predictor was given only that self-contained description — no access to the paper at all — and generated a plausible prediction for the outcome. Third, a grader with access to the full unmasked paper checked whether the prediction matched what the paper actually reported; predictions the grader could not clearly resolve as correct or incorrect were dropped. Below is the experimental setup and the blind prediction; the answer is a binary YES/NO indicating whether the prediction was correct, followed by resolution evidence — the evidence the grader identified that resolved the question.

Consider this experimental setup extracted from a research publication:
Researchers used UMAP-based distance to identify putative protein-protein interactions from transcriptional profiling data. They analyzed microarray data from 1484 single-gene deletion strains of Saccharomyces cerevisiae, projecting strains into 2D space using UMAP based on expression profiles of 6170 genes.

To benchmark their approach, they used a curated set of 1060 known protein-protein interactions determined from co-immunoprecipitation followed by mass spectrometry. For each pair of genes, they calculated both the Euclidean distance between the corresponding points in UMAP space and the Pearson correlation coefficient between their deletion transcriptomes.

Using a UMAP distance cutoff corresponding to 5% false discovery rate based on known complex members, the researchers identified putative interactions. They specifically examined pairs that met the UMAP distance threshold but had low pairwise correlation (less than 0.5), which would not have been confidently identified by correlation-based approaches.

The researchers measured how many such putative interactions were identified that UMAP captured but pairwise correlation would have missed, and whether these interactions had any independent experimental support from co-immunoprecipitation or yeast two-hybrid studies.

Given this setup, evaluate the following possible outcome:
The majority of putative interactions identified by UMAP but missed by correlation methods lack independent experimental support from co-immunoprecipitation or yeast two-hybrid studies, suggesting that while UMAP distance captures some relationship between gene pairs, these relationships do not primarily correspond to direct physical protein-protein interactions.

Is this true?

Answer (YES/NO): NO